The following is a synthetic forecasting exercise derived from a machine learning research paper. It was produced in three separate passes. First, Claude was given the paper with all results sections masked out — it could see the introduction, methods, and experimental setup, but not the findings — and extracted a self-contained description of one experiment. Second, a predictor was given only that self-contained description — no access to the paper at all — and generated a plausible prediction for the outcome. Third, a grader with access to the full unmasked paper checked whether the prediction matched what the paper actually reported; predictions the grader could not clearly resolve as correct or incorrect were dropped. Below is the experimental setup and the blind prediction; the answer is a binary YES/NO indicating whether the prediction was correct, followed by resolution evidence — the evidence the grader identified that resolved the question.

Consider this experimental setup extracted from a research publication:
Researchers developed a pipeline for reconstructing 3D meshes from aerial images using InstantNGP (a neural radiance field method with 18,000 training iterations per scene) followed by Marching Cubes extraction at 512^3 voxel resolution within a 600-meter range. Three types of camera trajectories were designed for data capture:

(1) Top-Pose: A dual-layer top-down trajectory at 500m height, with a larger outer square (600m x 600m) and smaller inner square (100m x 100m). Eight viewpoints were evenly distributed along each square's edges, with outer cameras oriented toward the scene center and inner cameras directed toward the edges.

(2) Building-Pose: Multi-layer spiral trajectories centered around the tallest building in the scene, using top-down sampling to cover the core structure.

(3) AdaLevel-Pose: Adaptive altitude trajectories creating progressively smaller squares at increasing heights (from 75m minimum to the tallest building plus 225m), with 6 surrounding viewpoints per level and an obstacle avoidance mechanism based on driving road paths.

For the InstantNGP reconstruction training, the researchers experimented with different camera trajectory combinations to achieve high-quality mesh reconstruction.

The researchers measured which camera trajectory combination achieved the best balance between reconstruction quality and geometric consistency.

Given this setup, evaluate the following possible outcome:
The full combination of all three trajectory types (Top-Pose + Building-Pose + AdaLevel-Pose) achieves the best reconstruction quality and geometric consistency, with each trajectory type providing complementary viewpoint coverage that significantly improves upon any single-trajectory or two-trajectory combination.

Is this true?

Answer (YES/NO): NO